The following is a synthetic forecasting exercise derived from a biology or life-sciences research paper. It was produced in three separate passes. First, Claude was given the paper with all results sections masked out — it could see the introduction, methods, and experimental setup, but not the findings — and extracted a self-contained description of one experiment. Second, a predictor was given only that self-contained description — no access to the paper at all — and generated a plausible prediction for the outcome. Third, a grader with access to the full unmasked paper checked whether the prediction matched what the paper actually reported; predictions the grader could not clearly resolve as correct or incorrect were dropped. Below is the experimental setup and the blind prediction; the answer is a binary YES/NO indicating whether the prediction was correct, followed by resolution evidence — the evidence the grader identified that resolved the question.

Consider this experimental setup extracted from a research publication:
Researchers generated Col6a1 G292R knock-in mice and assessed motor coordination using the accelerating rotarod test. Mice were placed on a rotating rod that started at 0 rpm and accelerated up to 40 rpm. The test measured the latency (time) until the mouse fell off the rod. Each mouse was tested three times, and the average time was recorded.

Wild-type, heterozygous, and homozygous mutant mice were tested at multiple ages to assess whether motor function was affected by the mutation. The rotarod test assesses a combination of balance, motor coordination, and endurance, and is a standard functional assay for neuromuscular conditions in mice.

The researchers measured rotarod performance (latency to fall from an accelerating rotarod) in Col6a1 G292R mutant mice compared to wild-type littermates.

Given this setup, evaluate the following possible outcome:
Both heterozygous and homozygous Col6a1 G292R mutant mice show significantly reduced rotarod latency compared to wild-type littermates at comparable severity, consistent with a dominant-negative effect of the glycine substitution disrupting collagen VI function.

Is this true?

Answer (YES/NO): NO